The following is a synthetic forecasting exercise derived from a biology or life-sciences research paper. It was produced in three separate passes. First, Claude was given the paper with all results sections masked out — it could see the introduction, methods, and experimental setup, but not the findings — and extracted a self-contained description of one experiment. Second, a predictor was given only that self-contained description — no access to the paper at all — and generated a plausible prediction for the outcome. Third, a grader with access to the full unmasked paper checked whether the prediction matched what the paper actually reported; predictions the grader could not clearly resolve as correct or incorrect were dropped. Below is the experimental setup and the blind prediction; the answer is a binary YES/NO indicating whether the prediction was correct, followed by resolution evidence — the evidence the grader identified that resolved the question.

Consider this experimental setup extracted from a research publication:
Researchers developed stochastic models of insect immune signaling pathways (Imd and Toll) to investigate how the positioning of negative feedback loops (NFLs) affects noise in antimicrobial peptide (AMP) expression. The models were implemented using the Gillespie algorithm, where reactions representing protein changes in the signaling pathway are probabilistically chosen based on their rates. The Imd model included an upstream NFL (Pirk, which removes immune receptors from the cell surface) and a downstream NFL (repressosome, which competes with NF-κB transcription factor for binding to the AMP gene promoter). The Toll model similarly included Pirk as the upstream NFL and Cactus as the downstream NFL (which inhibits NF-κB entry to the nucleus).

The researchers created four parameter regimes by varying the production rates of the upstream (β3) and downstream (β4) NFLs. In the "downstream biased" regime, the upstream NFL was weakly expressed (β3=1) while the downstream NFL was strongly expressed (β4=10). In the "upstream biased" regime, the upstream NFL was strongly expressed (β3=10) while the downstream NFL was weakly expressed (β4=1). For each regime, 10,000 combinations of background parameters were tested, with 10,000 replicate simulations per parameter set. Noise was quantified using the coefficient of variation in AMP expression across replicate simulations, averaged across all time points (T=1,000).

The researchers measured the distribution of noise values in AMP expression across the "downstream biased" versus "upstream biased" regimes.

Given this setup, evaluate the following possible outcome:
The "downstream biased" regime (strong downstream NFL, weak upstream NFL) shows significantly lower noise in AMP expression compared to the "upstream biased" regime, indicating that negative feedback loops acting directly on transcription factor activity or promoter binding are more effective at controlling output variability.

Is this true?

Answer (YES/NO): NO